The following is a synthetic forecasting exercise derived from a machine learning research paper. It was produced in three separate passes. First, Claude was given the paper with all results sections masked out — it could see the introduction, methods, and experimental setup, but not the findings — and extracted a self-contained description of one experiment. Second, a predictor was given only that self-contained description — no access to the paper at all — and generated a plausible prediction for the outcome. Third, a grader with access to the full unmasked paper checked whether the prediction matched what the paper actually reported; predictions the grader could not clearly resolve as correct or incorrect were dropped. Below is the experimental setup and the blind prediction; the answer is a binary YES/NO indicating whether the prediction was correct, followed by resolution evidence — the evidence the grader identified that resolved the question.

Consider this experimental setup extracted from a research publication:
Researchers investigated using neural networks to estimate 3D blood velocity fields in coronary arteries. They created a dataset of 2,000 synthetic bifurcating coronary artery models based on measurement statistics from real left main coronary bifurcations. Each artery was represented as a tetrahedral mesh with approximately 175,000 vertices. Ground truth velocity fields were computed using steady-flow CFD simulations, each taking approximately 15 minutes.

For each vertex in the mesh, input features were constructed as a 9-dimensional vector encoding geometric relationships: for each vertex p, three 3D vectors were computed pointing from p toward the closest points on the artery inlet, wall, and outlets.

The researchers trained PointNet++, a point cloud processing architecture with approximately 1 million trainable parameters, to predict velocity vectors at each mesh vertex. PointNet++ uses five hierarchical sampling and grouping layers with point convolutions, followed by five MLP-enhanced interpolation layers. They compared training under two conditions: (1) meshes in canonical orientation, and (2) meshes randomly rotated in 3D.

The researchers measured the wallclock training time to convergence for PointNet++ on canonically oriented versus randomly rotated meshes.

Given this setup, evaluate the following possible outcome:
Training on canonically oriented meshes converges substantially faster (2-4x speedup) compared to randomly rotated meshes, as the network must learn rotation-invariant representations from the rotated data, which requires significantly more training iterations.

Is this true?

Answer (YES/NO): YES